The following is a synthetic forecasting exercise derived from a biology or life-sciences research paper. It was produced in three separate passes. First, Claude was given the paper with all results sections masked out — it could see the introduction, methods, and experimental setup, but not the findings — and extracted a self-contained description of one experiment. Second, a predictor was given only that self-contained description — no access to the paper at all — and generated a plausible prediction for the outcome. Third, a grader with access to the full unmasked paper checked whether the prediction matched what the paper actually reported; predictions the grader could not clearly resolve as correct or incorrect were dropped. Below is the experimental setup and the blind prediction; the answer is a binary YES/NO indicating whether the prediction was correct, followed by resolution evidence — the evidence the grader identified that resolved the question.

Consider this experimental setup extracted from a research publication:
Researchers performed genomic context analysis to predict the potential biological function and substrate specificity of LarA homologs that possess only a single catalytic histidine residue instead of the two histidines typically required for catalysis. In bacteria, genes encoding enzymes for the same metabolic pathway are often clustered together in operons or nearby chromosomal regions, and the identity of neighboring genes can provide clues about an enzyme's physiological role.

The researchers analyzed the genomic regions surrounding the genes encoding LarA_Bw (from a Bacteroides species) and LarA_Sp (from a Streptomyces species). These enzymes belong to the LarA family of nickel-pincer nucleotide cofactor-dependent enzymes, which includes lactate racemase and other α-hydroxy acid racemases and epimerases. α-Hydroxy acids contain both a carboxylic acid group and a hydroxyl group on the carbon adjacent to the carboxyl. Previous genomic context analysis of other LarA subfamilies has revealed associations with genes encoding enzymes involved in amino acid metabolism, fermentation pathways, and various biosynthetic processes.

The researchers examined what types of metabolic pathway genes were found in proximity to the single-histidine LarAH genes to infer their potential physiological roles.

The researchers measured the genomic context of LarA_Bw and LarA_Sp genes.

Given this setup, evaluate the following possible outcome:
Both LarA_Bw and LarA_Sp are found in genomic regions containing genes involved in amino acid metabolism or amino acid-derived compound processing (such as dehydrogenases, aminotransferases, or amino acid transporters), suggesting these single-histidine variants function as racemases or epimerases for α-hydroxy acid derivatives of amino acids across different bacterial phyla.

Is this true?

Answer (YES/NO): NO